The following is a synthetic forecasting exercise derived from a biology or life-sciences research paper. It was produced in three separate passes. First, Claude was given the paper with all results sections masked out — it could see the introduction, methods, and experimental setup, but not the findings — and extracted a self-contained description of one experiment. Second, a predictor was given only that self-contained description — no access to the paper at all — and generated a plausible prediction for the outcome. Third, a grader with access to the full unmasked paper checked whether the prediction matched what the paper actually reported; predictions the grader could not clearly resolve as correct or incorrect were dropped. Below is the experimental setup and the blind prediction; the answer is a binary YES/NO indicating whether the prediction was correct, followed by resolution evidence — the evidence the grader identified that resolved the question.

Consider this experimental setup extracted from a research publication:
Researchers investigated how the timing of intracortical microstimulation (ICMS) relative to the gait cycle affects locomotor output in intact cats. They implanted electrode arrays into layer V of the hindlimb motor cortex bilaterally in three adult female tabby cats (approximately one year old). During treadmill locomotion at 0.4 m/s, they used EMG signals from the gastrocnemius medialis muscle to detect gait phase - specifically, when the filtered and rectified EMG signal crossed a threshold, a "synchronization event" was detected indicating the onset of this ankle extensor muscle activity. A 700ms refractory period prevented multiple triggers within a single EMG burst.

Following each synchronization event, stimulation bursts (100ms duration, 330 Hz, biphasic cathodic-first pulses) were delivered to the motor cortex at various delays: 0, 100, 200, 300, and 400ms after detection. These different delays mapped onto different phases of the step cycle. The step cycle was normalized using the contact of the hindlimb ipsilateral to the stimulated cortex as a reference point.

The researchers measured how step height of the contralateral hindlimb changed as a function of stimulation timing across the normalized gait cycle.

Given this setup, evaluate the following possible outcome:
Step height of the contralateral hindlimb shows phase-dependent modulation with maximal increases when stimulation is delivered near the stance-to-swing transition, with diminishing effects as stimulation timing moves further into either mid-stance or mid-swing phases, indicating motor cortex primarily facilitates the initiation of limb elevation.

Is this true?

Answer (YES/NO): YES